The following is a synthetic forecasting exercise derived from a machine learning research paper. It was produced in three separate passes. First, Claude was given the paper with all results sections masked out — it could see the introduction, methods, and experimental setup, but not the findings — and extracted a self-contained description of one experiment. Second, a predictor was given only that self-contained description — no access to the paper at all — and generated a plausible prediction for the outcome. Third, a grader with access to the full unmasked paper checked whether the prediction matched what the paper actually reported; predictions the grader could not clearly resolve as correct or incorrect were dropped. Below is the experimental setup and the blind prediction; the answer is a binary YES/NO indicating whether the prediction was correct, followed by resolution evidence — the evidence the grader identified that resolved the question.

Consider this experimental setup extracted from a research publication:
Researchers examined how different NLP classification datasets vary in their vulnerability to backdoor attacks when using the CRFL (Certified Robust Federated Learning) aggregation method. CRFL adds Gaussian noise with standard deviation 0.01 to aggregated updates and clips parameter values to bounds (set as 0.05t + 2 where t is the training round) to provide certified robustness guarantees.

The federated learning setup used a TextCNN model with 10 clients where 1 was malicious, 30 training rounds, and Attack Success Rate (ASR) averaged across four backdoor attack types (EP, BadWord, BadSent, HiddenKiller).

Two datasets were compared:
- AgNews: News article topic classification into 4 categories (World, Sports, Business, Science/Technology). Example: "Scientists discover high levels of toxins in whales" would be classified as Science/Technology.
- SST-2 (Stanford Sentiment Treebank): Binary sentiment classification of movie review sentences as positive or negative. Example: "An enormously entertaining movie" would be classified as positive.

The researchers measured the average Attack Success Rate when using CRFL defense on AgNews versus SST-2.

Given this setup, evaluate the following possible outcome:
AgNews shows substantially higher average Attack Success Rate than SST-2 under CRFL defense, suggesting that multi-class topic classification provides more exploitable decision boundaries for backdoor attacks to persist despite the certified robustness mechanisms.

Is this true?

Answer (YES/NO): NO